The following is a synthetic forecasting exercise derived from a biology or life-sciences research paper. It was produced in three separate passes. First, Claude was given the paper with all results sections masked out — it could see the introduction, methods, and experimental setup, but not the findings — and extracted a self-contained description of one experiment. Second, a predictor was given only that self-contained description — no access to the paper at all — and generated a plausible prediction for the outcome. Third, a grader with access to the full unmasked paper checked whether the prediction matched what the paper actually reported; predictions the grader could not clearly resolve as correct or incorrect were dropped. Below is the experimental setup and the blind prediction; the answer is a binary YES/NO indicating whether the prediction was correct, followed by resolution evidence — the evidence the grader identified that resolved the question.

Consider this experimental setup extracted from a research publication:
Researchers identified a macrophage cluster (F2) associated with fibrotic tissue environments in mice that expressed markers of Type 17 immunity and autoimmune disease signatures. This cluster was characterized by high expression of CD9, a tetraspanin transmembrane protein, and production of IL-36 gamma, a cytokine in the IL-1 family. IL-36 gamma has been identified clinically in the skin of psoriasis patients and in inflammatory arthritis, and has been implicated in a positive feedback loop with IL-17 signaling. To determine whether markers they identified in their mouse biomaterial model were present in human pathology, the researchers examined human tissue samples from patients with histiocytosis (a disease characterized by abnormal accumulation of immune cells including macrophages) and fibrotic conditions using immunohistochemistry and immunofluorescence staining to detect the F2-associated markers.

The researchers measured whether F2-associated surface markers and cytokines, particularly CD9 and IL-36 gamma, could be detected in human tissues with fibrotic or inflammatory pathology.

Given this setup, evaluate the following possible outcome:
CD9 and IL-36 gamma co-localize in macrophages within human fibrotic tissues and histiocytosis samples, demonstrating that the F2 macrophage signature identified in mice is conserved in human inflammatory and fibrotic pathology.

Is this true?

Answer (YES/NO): YES